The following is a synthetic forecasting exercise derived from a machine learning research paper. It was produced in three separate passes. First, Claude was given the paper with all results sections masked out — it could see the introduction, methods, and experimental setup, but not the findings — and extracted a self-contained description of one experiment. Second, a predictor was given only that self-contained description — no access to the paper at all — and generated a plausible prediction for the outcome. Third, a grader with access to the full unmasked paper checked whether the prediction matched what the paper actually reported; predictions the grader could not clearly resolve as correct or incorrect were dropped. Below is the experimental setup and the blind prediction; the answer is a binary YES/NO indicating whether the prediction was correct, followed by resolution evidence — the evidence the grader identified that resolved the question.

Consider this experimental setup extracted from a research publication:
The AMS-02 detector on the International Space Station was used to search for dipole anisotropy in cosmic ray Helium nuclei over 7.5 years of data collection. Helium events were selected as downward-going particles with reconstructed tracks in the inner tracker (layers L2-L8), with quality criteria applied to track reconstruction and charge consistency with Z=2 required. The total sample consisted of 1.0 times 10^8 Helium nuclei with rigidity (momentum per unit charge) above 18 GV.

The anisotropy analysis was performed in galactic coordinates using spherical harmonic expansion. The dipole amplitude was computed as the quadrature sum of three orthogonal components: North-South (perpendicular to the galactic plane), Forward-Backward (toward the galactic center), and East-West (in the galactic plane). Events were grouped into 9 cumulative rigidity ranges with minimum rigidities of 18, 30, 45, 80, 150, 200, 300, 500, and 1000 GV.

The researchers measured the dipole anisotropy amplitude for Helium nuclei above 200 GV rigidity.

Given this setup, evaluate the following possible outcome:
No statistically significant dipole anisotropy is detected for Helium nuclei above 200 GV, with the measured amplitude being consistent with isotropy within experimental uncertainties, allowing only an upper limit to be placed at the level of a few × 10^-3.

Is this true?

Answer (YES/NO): YES